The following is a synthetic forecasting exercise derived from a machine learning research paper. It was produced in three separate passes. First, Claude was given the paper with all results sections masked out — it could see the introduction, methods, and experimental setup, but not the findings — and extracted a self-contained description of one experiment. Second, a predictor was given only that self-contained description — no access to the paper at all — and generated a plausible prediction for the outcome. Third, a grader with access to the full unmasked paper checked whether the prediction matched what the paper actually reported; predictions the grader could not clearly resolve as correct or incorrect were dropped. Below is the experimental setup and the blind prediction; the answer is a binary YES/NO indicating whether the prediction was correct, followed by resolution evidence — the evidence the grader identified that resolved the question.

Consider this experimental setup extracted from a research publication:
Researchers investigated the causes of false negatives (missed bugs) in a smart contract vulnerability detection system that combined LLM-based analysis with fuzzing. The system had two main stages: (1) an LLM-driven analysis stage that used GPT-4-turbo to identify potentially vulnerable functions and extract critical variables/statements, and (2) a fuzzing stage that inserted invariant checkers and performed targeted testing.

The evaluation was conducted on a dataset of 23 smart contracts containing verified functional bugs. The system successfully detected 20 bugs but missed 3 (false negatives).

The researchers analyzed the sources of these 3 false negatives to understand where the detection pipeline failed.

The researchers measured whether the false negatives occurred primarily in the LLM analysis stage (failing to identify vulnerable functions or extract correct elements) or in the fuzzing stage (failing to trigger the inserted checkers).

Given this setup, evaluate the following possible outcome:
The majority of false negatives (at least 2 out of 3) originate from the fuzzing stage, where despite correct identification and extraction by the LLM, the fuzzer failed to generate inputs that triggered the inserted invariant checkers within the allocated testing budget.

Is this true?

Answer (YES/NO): NO